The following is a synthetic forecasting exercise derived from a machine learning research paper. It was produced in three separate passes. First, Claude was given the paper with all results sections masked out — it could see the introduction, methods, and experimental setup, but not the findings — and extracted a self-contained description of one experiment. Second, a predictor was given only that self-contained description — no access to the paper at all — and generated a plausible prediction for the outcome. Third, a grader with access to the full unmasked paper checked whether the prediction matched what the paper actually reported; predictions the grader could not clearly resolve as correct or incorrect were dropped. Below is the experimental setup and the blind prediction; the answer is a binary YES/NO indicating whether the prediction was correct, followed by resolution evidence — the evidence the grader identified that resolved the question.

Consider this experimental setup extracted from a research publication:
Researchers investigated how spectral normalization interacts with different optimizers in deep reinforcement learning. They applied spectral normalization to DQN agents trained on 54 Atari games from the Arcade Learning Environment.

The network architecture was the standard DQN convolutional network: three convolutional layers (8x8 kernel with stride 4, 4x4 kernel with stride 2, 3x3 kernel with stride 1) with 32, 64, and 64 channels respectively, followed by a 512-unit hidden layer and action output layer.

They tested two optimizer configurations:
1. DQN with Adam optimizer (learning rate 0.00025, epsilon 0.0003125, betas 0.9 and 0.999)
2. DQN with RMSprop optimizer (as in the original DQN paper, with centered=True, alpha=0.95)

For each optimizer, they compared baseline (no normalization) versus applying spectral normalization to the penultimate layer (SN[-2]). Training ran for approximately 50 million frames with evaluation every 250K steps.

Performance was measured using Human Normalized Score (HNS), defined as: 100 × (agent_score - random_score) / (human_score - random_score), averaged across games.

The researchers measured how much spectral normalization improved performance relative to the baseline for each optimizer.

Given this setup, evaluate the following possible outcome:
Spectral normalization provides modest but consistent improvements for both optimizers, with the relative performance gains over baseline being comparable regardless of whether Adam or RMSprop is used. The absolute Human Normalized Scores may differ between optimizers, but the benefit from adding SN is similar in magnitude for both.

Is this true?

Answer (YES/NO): NO